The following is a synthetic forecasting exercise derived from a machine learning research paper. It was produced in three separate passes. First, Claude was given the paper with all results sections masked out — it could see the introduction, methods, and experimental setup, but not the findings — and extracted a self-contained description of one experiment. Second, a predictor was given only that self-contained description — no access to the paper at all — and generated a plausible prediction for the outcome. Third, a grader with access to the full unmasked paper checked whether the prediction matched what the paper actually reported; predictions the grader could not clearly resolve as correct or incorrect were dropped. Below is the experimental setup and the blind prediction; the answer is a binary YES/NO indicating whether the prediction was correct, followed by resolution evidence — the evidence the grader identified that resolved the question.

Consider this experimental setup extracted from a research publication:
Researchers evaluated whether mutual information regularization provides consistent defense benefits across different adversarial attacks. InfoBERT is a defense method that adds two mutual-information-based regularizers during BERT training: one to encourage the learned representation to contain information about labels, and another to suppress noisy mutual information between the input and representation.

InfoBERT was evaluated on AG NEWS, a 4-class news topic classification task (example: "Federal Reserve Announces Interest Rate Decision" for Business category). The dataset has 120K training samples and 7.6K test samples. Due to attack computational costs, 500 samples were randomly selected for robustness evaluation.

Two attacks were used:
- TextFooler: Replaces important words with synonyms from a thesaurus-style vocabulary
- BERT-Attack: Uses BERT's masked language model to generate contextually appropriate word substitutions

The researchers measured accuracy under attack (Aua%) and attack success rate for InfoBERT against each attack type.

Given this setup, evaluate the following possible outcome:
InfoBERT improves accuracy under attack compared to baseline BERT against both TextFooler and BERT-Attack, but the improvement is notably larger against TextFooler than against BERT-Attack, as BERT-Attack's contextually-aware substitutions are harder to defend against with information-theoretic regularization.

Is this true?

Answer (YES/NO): YES